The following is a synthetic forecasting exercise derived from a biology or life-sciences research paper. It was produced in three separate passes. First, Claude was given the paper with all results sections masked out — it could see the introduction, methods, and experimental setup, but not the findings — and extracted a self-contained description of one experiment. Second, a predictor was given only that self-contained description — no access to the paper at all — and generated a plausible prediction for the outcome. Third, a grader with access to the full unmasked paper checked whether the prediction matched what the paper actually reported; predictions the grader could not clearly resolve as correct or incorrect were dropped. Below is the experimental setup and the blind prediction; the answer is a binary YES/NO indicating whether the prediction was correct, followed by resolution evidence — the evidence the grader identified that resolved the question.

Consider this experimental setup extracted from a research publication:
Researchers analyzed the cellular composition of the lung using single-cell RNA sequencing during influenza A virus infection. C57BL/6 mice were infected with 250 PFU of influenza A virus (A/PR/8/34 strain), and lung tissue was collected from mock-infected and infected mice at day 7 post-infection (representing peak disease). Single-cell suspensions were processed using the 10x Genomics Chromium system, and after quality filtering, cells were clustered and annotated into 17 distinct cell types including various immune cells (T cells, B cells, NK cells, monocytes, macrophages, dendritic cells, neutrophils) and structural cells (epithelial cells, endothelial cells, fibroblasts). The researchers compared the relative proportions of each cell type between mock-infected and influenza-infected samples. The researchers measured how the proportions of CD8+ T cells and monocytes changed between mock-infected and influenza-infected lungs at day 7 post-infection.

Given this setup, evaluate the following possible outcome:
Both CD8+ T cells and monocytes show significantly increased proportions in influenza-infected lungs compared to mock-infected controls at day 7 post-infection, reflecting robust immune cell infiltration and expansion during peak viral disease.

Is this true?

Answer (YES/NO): YES